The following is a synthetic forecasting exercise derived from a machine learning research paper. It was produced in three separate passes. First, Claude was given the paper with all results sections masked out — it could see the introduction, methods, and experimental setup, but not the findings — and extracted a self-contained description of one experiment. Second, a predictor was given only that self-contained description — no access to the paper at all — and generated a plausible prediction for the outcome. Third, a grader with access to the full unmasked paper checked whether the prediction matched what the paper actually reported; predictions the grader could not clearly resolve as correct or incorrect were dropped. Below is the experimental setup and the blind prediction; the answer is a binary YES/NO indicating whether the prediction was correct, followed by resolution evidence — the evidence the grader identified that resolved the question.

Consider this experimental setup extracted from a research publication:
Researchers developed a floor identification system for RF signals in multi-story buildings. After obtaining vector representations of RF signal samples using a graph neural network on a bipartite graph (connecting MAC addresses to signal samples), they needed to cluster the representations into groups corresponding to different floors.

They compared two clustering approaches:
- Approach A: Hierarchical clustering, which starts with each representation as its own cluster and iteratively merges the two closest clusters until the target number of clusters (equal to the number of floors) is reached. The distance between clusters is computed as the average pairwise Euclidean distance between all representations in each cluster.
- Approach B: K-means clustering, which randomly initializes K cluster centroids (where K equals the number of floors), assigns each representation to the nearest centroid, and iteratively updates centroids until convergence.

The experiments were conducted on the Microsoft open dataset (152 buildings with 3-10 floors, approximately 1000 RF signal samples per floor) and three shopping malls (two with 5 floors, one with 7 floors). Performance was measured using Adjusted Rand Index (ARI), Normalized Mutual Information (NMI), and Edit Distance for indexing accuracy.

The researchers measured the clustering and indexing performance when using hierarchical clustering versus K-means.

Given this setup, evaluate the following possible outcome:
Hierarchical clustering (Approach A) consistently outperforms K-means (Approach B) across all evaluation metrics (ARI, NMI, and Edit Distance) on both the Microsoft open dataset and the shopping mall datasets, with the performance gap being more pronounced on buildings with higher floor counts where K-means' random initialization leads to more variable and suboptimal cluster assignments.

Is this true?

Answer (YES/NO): NO